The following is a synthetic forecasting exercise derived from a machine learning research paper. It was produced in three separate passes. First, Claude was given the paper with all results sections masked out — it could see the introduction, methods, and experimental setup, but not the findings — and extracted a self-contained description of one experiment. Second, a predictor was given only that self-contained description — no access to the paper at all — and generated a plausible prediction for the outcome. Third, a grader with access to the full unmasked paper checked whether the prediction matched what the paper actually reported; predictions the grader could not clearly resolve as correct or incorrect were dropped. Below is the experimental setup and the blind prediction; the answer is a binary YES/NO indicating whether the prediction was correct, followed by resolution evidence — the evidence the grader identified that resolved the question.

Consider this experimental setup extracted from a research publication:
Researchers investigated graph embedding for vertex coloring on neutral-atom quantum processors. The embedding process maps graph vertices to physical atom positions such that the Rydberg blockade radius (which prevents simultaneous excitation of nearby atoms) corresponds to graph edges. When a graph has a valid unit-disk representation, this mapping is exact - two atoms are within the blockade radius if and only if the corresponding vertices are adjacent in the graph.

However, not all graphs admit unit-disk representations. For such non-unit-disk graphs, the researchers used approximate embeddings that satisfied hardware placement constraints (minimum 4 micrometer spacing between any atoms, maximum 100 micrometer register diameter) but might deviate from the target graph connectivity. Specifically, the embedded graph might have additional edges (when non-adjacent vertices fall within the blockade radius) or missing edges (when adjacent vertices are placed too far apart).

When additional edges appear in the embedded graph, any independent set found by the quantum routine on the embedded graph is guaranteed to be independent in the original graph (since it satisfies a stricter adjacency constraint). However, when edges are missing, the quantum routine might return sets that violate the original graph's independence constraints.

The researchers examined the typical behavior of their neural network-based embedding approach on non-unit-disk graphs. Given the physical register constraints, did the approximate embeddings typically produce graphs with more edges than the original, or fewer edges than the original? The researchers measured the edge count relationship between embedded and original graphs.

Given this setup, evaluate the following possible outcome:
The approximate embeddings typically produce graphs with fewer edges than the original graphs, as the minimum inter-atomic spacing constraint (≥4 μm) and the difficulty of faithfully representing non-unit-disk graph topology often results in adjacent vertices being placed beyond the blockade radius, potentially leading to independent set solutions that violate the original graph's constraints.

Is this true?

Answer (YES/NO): NO